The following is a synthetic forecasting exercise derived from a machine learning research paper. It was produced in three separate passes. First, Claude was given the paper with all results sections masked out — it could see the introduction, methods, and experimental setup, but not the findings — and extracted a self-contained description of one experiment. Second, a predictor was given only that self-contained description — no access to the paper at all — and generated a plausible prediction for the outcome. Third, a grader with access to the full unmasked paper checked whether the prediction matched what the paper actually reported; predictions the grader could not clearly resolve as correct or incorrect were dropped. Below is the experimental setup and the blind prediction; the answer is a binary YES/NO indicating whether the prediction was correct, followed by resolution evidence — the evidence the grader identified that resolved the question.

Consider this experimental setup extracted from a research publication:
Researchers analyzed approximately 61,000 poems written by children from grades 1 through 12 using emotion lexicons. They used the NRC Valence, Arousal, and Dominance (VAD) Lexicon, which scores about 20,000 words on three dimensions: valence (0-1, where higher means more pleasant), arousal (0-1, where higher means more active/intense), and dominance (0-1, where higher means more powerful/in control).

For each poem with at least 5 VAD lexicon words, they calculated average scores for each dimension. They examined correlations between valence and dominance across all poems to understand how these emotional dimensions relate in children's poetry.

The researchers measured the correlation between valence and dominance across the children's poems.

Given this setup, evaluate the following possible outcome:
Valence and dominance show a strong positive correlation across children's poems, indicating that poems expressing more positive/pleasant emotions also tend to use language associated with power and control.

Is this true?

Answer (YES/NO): NO